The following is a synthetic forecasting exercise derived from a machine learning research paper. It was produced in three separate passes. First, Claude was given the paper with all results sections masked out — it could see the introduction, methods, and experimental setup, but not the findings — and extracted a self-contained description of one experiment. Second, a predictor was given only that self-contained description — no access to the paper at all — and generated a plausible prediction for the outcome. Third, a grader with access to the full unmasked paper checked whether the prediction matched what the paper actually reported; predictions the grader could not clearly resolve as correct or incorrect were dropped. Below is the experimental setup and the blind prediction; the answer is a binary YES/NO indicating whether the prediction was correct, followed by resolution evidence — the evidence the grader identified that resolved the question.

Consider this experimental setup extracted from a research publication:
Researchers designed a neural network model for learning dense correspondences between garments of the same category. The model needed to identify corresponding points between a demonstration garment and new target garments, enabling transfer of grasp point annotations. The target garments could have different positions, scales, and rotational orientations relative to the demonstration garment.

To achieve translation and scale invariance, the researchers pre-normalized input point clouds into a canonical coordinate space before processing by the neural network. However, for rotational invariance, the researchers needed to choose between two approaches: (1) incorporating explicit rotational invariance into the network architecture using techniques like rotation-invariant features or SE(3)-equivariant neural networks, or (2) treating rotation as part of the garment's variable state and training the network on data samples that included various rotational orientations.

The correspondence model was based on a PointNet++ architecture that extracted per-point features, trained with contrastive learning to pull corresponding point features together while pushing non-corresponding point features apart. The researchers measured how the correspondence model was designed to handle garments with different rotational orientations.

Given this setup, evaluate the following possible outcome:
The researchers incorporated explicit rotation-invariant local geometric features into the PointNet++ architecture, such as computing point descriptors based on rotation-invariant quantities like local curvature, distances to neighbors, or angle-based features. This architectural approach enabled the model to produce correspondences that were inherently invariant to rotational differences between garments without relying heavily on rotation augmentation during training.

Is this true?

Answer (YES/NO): NO